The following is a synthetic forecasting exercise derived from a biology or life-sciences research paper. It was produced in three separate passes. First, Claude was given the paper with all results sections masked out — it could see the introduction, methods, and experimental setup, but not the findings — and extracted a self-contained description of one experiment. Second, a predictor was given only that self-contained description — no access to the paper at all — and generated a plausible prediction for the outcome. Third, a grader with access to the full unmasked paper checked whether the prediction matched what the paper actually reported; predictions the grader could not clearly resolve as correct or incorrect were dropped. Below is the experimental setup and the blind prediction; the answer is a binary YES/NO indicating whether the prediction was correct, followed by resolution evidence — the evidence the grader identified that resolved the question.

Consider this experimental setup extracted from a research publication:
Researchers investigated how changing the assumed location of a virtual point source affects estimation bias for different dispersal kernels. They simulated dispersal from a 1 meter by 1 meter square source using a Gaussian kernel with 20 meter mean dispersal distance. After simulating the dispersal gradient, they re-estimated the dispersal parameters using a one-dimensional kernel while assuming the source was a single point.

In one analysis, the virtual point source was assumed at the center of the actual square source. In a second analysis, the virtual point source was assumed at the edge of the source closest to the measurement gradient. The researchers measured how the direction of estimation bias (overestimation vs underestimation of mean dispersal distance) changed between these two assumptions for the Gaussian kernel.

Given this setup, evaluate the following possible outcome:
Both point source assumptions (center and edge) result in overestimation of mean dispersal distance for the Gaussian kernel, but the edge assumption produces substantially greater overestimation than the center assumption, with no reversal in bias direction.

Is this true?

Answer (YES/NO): NO